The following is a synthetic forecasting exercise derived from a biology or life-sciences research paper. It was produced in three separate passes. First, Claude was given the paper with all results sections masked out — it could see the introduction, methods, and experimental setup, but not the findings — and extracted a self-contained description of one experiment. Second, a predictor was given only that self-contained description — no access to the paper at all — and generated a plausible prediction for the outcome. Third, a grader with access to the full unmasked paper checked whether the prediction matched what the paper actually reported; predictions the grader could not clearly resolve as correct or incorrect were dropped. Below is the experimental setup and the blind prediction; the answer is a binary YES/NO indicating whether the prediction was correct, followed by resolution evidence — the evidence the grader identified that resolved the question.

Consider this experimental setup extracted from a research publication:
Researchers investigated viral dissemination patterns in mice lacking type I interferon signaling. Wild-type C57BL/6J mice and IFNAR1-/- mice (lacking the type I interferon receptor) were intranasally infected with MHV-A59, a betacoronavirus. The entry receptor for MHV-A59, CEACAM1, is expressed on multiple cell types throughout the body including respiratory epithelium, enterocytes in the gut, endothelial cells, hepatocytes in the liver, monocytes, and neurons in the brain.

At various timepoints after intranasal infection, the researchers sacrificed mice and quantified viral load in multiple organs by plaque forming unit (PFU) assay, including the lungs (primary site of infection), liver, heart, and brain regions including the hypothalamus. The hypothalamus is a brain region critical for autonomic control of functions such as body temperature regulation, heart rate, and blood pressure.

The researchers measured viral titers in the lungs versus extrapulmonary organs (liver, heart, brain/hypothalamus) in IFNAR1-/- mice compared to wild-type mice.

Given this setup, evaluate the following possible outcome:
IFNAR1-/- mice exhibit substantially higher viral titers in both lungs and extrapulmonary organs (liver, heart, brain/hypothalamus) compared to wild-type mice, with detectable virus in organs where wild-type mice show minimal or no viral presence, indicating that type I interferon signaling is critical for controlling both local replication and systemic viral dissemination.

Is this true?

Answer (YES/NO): NO